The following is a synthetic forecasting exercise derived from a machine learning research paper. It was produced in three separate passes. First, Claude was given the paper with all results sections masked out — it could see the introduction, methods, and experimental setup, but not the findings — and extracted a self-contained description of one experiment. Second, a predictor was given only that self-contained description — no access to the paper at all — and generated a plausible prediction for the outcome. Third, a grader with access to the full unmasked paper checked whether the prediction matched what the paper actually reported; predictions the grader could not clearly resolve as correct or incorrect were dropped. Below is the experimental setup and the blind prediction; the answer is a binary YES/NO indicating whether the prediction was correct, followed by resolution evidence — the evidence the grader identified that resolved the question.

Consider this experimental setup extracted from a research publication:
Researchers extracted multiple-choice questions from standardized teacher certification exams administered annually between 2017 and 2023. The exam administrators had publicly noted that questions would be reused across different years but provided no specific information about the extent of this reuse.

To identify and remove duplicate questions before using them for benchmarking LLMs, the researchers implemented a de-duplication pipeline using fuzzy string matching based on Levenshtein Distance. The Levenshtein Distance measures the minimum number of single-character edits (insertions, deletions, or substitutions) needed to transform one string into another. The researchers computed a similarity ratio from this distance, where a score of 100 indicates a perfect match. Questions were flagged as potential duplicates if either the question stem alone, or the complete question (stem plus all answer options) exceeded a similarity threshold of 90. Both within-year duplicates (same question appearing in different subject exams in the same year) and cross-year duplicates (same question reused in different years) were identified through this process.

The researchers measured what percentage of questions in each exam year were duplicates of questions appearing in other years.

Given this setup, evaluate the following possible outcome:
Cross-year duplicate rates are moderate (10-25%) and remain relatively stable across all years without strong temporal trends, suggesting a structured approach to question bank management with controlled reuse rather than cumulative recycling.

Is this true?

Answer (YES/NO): NO